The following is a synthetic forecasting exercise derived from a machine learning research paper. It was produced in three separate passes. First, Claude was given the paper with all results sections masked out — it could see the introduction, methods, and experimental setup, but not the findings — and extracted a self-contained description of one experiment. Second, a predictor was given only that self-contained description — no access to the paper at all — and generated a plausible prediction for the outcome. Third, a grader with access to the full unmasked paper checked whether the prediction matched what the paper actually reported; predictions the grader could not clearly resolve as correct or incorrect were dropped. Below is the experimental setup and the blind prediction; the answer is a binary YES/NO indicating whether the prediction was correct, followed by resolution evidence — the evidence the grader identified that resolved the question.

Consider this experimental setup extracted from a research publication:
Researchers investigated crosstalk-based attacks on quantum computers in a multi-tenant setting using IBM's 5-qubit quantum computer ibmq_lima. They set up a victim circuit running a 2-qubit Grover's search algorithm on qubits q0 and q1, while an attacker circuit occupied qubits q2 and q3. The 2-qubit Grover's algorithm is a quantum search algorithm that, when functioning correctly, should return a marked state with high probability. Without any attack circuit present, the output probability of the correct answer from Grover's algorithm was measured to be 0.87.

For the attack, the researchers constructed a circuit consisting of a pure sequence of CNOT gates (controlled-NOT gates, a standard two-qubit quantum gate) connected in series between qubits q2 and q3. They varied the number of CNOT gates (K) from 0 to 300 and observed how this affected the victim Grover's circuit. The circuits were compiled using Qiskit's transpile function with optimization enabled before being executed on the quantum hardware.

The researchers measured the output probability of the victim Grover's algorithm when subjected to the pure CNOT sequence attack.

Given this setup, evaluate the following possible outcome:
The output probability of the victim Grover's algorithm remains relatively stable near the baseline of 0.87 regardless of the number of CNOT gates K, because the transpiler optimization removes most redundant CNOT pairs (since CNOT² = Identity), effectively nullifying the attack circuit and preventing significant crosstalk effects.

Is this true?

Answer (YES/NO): YES